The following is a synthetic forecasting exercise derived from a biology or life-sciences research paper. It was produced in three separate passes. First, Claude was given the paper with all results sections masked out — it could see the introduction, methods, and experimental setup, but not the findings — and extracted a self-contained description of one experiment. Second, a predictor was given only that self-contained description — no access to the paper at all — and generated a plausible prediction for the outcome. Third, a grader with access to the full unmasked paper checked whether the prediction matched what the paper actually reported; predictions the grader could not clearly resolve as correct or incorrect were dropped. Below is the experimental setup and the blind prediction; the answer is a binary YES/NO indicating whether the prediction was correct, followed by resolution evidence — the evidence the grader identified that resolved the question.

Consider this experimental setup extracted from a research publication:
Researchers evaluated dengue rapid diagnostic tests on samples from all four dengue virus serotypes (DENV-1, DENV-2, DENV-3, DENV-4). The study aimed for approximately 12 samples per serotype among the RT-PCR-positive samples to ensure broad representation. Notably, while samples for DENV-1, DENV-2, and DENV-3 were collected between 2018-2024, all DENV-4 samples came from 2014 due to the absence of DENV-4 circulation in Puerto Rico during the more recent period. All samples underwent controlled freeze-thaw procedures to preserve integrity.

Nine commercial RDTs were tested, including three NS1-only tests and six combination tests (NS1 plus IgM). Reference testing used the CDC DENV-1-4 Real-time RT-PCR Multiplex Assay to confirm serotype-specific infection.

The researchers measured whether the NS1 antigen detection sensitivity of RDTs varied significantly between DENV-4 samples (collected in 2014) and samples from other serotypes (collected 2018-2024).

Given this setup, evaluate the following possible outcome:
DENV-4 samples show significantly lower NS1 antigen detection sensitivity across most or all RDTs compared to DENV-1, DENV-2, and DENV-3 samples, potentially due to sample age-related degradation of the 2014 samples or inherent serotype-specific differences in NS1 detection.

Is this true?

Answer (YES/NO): NO